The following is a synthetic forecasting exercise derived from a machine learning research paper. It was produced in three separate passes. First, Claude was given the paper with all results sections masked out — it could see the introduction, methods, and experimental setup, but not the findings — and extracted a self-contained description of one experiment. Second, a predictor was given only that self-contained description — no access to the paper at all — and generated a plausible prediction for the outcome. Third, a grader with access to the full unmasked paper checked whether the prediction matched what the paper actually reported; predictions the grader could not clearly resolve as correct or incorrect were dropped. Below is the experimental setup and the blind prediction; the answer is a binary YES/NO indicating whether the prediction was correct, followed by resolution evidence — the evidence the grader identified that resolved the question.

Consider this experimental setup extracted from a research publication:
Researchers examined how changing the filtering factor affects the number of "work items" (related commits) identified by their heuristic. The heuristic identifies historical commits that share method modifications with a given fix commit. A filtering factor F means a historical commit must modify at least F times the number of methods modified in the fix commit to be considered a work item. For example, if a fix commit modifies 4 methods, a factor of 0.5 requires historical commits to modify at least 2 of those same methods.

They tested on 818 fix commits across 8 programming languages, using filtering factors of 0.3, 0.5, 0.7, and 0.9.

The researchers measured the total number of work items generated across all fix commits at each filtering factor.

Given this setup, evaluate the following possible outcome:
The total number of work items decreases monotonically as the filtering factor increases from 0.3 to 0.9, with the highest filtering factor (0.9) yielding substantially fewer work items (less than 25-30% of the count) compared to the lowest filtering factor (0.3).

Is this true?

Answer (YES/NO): NO